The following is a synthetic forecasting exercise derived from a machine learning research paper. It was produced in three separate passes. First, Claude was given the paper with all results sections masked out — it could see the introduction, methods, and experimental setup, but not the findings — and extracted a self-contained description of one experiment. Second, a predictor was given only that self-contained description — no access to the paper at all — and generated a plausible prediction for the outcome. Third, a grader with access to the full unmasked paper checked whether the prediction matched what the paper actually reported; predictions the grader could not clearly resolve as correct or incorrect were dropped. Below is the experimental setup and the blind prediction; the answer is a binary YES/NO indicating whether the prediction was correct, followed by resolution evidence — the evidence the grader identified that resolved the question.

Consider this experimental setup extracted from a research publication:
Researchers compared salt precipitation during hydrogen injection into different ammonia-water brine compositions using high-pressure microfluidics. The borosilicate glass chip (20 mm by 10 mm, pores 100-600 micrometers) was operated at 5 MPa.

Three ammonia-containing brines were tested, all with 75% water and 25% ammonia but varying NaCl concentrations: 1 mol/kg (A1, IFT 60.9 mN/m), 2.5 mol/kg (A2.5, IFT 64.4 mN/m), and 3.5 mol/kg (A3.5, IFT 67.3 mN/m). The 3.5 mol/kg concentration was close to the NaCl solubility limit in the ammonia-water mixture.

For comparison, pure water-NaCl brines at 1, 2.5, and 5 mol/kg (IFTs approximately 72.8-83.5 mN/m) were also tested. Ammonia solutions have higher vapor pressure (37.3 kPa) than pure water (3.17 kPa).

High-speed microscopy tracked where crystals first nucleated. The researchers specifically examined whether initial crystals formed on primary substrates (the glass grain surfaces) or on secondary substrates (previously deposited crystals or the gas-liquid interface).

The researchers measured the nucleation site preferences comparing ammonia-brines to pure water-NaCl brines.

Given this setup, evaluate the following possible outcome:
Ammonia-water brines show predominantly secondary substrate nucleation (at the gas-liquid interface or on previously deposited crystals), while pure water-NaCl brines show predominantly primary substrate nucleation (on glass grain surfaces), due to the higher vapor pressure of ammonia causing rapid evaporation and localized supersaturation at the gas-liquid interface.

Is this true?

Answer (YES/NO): NO